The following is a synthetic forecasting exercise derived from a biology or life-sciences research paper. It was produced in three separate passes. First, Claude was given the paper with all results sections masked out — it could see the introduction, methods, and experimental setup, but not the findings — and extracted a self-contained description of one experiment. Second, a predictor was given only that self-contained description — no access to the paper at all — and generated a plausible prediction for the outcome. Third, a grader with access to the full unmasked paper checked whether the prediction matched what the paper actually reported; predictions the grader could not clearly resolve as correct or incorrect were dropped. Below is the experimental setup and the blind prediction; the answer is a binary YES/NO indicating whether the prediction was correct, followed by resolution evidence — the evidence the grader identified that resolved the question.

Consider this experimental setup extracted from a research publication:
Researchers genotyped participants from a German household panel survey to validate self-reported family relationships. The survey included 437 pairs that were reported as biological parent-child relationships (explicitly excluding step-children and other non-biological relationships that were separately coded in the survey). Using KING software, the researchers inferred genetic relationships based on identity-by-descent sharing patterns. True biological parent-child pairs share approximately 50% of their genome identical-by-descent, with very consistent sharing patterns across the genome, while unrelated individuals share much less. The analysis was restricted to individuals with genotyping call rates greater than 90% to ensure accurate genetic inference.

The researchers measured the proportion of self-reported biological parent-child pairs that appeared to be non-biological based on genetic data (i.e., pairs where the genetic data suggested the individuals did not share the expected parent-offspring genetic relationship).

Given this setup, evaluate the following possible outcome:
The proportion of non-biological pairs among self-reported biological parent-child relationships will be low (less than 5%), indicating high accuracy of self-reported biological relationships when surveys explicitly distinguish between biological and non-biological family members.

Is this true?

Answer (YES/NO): NO